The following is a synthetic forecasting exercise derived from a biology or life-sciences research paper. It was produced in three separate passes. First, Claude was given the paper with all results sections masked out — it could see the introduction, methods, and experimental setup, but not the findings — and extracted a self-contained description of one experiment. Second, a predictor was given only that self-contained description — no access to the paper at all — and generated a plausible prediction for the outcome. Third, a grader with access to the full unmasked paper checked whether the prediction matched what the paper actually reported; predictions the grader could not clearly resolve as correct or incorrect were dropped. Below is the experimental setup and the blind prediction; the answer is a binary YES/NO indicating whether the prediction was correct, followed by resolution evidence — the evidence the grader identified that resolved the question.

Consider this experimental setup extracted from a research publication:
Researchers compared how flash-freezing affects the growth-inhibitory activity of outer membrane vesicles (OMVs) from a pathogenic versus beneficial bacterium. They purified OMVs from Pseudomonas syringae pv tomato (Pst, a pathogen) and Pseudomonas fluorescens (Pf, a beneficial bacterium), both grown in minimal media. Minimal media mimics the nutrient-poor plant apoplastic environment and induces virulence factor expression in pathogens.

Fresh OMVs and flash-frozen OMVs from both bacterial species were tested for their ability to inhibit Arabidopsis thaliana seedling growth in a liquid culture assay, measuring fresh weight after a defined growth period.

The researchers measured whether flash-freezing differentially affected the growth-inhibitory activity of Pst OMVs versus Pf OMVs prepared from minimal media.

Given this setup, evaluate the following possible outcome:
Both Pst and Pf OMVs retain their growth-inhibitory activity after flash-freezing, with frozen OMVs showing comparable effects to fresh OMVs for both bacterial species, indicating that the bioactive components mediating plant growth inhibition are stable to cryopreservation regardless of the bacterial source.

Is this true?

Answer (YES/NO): NO